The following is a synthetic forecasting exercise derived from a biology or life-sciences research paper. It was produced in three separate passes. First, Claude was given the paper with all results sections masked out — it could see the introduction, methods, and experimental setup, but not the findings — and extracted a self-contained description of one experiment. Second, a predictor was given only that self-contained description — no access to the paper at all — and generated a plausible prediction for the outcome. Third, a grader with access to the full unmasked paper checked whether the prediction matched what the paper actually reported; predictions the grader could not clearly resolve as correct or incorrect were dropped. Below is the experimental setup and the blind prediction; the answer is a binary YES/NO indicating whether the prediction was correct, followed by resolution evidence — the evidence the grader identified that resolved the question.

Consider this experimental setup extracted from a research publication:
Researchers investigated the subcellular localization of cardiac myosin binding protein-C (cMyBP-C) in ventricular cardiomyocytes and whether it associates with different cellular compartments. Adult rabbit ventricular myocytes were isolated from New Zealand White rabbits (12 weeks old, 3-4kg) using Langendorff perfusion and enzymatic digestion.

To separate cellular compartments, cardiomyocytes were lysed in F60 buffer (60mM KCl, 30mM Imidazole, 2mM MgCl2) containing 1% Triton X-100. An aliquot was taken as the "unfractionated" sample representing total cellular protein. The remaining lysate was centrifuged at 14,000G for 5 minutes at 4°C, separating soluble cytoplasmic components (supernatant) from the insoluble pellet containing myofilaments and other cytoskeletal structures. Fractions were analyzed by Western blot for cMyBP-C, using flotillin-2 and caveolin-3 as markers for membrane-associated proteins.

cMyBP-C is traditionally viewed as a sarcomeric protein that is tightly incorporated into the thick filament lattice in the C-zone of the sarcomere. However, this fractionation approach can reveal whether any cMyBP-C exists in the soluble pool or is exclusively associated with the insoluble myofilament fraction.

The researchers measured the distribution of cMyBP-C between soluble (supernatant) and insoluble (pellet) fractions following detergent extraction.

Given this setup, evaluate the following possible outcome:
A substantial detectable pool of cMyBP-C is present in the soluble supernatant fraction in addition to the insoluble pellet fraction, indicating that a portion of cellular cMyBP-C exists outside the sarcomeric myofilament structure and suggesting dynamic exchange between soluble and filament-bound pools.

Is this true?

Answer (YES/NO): NO